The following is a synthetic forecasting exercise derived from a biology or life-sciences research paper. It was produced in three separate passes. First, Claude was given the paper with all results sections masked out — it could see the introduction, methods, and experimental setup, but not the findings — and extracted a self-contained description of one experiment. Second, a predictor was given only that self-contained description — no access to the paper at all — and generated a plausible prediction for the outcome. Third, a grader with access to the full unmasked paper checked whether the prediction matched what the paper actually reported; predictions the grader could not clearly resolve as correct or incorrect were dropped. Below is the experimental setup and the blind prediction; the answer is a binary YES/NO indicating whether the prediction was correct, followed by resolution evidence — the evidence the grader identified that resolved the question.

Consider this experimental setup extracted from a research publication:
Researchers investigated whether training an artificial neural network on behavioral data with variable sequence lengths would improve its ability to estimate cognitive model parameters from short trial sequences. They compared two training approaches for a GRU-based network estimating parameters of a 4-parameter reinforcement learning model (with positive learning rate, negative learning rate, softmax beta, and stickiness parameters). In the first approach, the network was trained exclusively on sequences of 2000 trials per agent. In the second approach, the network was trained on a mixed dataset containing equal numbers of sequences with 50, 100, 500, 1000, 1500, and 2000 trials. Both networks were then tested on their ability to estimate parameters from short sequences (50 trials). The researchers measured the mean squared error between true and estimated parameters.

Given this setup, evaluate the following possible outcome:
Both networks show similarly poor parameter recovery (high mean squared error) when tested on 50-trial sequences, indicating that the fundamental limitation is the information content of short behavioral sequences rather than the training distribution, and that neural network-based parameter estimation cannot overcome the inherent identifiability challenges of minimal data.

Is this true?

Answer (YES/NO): NO